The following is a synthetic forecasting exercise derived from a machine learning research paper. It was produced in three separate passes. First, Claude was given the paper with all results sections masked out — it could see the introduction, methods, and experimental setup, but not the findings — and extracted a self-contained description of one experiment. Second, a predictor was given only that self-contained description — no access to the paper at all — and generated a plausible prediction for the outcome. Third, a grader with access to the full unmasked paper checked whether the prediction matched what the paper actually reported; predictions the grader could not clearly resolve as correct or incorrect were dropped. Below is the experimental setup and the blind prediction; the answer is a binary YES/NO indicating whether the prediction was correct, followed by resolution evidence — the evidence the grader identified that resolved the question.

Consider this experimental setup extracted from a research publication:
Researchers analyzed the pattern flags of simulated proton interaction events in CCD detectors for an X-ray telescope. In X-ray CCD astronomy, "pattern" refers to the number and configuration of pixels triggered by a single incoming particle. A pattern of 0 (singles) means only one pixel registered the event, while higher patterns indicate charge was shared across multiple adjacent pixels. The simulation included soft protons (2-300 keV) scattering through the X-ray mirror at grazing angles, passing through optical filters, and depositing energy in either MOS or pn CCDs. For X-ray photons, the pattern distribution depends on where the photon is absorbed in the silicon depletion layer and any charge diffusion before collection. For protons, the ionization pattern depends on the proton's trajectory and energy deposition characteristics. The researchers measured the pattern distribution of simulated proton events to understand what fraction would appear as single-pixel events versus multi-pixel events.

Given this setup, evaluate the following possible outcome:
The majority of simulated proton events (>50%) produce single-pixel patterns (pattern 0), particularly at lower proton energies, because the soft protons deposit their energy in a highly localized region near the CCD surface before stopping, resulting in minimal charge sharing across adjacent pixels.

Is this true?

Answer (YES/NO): YES